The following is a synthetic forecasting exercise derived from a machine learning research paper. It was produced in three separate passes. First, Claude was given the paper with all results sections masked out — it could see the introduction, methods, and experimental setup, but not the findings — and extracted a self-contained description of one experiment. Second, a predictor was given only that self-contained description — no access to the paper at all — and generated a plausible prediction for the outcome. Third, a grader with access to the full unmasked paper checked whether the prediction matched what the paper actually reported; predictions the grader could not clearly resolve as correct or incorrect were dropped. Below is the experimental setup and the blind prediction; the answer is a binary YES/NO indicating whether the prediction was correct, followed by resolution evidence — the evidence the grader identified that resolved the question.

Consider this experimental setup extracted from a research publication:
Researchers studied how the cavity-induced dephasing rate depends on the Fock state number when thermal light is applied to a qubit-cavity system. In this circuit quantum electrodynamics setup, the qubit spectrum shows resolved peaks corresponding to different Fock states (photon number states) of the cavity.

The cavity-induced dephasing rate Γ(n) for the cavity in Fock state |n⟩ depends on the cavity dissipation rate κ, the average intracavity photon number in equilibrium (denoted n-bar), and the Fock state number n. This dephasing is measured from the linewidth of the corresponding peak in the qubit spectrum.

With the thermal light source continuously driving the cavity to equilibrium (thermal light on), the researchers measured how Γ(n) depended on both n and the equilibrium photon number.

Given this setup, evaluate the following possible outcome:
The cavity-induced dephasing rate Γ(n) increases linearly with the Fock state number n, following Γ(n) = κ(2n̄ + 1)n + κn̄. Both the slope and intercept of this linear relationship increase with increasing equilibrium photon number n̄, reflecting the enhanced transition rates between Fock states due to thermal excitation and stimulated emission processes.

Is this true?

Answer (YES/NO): YES